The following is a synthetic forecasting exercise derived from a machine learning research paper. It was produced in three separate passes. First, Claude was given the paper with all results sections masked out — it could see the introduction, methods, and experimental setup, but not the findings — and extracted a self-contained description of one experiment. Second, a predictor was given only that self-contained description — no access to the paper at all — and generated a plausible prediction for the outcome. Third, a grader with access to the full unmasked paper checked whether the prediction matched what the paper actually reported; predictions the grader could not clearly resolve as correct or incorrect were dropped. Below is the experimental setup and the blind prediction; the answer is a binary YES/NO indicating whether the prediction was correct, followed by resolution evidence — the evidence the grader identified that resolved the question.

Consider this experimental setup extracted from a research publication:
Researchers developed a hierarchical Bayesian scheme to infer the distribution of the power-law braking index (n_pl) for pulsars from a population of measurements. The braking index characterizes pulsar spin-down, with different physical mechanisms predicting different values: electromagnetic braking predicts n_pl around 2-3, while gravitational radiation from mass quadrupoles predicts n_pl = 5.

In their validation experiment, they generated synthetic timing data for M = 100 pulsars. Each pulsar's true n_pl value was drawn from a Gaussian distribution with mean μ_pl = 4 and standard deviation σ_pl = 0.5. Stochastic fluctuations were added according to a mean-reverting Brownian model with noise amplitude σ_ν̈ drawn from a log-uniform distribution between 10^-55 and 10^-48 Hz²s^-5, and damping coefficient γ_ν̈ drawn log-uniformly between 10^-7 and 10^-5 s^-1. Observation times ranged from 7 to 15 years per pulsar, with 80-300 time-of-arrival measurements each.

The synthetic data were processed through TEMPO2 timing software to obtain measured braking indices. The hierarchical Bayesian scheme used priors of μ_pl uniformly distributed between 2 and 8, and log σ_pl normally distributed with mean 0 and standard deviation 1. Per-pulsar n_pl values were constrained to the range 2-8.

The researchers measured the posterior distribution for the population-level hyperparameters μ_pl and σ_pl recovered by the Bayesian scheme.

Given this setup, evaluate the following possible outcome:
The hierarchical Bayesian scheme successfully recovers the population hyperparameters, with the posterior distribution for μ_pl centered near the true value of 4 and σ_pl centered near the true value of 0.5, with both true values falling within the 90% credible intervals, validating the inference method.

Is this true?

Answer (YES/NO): YES